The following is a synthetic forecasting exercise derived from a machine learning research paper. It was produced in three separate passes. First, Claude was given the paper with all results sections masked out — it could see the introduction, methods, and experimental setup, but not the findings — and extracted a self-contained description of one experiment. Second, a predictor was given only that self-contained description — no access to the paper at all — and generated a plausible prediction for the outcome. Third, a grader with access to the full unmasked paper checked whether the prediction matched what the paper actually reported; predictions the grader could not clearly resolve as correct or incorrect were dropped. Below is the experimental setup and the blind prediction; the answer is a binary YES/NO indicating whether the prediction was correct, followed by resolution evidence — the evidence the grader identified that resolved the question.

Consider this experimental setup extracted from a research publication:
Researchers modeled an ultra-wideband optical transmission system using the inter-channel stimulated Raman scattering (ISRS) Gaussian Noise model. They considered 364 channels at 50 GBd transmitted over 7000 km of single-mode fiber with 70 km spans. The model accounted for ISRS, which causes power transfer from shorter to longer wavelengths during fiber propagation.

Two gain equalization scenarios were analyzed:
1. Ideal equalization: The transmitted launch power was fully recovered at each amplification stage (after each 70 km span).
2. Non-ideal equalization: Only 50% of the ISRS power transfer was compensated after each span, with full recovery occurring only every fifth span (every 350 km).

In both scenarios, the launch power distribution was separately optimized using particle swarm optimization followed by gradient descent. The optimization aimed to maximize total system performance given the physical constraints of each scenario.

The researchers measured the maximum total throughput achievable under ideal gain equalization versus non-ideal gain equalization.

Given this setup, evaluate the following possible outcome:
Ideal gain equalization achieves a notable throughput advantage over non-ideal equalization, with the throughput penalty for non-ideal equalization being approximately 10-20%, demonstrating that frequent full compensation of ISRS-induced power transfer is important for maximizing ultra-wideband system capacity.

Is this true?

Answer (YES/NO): NO